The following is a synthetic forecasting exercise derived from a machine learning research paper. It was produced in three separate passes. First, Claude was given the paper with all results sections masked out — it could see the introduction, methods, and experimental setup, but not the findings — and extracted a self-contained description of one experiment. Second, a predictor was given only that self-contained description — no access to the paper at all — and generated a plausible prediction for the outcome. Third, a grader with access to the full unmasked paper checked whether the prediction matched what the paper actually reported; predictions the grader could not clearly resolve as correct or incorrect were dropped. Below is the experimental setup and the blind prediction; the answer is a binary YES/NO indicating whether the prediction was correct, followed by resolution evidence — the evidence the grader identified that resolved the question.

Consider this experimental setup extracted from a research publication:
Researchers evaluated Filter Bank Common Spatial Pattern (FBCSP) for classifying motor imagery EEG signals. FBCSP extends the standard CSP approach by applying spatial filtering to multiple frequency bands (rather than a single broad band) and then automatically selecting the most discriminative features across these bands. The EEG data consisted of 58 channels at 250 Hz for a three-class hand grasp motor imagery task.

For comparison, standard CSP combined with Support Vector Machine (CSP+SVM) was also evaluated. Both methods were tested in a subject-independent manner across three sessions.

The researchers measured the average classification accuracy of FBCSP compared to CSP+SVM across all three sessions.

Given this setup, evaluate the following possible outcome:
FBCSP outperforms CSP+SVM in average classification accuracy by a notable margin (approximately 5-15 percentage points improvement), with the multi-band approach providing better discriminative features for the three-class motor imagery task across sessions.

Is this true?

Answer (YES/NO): NO